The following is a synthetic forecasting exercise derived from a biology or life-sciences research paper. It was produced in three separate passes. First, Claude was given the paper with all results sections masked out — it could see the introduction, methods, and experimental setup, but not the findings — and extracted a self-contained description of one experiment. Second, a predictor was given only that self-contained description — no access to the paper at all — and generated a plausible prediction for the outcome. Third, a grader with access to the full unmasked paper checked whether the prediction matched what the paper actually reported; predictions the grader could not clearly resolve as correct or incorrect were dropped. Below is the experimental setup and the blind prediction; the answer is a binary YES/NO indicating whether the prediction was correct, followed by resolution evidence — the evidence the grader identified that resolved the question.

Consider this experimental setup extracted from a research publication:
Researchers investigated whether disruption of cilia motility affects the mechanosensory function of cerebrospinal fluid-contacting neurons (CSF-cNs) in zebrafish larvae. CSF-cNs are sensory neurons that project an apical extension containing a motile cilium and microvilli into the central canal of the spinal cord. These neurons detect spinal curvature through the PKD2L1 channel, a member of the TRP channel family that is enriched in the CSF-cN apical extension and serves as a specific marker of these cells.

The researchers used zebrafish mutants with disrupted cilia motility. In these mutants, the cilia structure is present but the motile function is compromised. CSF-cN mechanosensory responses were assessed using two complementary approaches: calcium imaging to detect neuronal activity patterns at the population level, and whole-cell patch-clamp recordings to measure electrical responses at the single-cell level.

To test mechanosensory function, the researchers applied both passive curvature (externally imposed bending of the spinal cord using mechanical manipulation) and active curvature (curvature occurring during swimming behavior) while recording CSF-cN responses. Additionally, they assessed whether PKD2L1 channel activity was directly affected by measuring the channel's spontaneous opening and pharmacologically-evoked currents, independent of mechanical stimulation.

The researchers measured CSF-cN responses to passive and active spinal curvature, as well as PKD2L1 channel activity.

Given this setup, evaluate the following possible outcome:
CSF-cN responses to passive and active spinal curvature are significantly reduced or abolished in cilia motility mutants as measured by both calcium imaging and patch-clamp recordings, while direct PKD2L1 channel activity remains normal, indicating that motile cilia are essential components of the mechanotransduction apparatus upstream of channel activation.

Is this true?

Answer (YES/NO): YES